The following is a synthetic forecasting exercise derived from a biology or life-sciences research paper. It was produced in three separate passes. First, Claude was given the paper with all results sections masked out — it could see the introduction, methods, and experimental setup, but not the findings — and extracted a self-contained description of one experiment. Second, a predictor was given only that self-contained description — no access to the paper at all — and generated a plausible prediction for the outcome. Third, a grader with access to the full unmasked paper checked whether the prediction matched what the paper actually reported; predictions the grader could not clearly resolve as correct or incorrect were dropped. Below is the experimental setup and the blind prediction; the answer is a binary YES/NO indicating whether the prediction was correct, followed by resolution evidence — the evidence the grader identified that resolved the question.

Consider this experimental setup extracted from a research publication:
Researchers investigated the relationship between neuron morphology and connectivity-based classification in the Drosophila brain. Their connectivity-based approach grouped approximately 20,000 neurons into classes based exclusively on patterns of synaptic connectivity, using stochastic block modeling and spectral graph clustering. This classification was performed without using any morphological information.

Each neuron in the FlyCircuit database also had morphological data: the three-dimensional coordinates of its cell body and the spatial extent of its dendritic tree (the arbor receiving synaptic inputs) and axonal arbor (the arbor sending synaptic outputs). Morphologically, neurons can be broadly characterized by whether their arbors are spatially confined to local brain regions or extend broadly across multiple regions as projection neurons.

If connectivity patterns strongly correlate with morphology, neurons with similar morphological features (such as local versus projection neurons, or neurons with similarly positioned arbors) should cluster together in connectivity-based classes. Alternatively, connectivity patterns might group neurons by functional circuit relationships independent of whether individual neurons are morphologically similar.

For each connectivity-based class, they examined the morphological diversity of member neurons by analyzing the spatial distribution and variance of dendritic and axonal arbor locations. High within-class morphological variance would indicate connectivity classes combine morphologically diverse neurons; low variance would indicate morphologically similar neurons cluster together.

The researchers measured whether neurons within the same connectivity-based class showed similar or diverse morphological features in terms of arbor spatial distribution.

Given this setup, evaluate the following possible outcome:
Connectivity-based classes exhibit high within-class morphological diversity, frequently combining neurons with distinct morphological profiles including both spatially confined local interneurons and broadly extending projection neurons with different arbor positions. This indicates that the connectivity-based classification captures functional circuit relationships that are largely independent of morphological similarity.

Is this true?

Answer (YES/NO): YES